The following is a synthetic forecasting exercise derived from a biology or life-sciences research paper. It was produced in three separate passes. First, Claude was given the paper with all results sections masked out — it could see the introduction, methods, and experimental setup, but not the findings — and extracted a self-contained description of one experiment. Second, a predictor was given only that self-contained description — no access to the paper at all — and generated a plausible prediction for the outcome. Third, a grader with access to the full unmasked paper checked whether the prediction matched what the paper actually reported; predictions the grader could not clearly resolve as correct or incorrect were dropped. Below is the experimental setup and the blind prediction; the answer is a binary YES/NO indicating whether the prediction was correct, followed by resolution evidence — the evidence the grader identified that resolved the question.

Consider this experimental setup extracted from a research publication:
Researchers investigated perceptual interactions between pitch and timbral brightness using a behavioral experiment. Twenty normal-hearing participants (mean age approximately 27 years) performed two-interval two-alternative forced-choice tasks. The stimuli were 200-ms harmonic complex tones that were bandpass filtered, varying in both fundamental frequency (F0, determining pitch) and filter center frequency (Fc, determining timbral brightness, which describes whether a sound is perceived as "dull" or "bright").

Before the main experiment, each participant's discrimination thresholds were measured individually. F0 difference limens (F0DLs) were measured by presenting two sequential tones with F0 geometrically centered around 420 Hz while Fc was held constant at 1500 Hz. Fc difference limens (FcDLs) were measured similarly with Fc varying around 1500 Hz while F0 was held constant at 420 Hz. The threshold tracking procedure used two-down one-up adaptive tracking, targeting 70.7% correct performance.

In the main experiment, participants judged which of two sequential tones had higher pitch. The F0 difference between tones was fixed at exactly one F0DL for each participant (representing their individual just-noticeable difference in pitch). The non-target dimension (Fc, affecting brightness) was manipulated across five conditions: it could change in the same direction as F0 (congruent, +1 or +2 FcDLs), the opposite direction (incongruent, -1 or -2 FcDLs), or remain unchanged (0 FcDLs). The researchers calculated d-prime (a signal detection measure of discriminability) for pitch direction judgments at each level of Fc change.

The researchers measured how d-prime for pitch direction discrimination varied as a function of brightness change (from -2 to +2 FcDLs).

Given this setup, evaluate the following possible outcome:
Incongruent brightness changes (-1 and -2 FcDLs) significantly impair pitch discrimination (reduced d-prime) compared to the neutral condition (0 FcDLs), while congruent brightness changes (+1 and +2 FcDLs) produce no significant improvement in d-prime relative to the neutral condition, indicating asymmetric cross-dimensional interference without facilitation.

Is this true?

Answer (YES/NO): NO